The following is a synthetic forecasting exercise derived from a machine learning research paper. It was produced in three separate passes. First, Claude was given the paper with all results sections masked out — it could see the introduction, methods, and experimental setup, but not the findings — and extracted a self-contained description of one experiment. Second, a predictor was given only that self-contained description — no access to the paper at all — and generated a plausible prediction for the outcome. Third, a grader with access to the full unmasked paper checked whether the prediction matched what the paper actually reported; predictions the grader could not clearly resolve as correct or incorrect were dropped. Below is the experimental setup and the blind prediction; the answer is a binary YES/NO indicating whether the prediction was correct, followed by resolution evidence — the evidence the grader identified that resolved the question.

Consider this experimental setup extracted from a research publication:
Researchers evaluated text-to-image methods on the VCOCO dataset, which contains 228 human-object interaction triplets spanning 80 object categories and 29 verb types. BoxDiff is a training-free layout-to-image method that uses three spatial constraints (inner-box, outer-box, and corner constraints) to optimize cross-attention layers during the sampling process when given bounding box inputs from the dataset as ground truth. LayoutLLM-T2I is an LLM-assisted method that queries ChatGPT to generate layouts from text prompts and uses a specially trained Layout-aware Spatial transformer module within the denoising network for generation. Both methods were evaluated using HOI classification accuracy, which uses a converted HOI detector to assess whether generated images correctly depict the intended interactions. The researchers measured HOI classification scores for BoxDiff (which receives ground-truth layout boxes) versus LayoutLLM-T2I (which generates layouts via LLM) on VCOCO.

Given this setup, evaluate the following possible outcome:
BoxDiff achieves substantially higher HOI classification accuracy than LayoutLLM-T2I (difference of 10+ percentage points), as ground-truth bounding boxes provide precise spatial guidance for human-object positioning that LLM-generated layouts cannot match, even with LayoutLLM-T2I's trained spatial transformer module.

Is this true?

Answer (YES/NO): NO